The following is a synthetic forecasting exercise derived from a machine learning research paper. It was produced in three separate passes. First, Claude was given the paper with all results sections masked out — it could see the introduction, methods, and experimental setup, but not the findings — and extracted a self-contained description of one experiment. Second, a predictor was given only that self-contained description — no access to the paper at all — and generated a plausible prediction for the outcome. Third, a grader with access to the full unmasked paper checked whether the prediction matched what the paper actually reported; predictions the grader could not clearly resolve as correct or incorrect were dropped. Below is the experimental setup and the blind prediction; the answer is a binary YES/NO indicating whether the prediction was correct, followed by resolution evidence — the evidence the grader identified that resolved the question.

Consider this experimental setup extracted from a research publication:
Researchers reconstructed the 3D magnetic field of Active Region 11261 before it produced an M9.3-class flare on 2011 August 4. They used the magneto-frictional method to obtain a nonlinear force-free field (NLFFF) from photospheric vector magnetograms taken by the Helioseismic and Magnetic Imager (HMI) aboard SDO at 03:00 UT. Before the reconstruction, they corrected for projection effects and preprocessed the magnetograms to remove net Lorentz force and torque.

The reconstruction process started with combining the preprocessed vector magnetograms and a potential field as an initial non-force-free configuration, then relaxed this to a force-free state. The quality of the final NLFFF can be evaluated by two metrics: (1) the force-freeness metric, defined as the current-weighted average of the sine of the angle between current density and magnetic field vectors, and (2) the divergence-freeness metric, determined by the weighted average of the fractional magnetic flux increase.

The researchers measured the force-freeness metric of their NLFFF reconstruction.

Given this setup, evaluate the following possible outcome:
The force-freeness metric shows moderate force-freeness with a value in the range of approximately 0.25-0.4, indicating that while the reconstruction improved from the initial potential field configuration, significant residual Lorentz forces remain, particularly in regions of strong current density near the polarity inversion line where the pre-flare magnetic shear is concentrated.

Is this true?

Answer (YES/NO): NO